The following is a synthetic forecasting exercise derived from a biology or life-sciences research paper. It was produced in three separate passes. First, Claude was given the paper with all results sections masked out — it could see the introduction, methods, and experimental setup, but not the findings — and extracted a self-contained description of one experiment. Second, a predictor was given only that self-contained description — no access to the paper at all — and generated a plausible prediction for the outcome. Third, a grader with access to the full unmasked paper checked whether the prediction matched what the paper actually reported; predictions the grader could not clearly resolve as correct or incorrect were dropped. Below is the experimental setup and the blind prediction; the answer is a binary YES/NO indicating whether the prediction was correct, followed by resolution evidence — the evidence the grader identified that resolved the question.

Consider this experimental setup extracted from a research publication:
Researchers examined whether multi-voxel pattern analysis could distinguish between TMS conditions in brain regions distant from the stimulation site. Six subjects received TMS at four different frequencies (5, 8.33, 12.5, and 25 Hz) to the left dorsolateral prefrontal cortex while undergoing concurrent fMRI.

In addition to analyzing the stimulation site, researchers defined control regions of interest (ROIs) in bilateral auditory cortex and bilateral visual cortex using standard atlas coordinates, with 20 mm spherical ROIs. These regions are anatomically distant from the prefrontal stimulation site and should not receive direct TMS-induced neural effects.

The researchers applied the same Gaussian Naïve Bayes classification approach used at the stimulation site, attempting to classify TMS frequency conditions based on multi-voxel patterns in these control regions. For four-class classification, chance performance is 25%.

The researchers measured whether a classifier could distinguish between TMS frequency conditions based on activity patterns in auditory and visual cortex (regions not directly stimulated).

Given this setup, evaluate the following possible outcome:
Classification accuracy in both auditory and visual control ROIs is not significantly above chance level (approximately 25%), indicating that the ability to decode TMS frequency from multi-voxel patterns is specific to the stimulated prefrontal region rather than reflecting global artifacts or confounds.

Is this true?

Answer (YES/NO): NO